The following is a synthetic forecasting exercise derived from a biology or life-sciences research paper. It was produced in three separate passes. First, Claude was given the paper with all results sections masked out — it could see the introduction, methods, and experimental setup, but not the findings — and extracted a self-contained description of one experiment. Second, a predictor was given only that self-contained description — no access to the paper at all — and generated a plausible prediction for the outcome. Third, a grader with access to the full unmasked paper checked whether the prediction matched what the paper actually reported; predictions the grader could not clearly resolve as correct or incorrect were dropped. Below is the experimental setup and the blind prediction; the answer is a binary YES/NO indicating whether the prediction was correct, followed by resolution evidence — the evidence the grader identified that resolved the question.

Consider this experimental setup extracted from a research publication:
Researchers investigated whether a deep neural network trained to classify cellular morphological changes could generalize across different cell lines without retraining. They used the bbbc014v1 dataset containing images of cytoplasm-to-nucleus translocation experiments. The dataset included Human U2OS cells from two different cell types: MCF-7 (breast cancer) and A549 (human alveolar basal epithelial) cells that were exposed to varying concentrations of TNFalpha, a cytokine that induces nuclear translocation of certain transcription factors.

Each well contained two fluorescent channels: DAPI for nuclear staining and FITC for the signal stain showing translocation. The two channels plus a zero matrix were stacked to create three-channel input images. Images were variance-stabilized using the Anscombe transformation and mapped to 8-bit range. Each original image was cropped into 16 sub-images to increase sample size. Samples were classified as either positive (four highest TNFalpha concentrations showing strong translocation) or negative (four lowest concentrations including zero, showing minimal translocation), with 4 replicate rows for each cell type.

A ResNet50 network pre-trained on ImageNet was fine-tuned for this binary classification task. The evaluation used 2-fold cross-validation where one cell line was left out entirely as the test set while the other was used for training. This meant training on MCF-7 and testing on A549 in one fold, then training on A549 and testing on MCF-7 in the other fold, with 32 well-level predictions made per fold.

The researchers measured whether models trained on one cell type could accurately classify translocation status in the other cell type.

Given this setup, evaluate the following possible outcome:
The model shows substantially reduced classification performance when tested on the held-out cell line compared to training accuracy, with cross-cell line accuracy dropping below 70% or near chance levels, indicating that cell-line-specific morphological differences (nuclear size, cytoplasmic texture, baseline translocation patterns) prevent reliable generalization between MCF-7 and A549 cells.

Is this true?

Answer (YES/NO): NO